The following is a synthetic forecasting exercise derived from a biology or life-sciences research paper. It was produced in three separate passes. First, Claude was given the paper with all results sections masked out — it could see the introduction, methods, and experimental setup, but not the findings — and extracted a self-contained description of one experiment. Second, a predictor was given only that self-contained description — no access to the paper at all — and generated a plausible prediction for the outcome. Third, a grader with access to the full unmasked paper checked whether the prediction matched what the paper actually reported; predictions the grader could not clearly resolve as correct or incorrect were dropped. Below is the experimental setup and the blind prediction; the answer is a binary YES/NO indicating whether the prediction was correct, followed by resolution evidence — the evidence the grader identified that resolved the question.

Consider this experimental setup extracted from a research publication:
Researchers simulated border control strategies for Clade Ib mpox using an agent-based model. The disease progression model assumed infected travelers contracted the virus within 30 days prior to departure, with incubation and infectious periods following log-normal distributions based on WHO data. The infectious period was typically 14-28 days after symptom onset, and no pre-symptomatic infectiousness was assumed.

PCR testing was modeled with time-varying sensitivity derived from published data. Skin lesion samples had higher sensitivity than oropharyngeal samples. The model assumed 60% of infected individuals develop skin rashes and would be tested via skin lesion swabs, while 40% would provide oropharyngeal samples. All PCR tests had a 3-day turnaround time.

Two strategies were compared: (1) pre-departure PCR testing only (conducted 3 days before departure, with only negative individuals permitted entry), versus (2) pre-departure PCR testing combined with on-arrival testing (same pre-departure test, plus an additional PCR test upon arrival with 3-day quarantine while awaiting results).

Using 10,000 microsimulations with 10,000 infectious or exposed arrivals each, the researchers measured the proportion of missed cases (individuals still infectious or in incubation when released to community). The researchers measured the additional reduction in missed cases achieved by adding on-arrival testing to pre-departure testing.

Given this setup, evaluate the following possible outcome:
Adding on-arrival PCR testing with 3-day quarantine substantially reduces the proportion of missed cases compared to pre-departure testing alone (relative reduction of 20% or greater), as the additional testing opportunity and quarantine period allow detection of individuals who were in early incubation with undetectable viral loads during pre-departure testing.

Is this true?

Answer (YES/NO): YES